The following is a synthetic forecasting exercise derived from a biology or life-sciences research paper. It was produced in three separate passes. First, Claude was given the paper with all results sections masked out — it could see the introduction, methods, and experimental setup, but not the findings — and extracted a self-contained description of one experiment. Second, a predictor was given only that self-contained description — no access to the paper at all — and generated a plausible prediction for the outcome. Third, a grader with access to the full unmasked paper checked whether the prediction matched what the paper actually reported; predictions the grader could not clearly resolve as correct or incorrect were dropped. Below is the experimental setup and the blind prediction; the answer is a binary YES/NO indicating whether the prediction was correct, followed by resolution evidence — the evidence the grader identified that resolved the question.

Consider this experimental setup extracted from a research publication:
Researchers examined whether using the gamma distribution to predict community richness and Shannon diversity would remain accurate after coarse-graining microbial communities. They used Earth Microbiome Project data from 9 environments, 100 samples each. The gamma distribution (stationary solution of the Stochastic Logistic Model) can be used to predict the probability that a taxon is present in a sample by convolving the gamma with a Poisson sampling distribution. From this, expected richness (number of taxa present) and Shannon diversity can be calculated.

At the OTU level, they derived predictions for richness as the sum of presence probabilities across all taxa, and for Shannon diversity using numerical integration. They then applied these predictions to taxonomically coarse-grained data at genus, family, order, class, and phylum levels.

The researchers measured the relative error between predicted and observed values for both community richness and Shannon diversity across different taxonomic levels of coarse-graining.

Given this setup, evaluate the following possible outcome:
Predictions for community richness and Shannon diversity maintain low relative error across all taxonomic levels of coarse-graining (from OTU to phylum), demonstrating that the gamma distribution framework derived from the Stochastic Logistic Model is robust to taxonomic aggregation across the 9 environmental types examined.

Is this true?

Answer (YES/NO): YES